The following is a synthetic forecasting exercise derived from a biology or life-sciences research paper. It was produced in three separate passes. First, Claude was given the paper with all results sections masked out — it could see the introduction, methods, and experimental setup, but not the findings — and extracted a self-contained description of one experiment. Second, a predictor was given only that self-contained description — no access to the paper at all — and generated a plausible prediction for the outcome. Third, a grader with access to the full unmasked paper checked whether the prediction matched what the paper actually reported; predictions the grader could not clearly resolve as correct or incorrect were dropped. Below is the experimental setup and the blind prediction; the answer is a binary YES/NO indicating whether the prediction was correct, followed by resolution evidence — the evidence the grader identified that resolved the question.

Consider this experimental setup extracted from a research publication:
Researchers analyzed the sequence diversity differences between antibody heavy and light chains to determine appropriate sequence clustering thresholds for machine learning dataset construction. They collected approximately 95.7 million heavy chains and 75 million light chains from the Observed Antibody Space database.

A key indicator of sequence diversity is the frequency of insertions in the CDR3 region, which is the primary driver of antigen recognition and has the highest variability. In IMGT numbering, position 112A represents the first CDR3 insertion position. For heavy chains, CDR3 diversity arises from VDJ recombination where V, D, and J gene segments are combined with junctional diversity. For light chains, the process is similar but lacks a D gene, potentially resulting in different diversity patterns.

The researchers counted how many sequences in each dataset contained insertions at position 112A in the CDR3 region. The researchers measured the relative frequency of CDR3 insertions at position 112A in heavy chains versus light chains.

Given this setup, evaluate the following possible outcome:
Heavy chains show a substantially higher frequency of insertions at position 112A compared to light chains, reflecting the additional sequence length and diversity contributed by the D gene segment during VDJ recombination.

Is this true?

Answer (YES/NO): YES